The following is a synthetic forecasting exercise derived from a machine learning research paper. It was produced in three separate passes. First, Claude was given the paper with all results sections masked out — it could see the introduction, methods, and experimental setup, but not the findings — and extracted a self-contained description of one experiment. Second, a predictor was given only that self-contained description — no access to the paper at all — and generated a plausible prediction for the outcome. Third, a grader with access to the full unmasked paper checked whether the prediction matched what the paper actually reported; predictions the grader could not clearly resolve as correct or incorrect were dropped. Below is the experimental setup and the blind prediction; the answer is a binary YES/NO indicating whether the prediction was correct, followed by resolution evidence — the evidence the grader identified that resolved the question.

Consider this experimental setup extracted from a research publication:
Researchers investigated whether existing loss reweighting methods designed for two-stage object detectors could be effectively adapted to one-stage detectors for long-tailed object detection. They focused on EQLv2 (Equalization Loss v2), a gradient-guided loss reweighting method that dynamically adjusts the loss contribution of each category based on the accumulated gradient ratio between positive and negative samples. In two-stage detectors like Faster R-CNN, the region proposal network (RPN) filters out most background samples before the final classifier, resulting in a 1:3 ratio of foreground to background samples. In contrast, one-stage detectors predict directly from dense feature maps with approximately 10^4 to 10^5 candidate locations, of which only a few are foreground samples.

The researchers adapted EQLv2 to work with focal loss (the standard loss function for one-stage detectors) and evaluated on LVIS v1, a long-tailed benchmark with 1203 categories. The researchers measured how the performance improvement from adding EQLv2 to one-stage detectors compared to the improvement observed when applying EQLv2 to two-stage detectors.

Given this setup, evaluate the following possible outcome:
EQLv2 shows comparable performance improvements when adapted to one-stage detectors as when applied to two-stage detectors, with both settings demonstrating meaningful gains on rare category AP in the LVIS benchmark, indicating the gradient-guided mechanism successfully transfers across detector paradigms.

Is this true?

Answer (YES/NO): NO